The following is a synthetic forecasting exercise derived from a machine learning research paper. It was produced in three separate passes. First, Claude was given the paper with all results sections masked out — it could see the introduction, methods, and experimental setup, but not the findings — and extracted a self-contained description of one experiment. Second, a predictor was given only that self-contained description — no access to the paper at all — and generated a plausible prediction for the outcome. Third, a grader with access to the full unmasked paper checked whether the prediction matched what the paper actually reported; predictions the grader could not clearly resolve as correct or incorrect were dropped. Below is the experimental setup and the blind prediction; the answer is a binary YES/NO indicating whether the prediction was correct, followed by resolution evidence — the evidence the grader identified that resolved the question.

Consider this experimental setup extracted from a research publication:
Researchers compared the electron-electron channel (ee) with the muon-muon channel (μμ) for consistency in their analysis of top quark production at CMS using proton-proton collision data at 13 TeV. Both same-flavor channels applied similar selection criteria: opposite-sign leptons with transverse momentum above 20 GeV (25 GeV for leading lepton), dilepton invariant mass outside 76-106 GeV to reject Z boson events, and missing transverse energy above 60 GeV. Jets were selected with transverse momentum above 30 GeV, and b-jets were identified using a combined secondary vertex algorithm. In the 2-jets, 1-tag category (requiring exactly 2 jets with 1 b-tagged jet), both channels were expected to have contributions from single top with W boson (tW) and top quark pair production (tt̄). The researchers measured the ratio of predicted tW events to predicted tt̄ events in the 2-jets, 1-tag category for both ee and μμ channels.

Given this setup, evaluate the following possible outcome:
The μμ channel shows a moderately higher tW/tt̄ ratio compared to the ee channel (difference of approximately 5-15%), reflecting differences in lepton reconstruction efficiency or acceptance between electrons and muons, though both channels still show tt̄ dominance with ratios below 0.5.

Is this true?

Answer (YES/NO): NO